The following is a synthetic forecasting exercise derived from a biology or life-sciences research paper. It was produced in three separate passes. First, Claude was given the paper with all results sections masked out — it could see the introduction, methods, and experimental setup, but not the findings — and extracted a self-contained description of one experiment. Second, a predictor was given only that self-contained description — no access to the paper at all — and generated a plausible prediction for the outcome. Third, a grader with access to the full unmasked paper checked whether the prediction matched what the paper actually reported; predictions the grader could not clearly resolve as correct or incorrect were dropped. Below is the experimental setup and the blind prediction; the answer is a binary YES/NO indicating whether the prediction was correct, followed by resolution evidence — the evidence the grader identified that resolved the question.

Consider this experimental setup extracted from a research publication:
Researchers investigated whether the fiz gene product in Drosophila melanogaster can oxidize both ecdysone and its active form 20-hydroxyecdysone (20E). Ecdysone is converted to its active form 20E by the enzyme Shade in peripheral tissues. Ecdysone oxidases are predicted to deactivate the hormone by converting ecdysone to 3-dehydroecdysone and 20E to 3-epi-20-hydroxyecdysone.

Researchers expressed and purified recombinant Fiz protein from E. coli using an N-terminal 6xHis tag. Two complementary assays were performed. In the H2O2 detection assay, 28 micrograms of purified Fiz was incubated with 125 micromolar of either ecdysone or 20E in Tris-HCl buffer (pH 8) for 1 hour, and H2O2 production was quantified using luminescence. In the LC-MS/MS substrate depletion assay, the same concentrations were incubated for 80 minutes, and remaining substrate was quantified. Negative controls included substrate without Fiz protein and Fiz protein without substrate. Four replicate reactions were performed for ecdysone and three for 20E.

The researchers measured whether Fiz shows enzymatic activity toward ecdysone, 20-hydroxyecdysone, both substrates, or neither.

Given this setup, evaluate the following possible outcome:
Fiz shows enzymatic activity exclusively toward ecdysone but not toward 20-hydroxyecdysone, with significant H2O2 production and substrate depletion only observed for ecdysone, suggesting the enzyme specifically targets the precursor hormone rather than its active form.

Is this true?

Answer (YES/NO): NO